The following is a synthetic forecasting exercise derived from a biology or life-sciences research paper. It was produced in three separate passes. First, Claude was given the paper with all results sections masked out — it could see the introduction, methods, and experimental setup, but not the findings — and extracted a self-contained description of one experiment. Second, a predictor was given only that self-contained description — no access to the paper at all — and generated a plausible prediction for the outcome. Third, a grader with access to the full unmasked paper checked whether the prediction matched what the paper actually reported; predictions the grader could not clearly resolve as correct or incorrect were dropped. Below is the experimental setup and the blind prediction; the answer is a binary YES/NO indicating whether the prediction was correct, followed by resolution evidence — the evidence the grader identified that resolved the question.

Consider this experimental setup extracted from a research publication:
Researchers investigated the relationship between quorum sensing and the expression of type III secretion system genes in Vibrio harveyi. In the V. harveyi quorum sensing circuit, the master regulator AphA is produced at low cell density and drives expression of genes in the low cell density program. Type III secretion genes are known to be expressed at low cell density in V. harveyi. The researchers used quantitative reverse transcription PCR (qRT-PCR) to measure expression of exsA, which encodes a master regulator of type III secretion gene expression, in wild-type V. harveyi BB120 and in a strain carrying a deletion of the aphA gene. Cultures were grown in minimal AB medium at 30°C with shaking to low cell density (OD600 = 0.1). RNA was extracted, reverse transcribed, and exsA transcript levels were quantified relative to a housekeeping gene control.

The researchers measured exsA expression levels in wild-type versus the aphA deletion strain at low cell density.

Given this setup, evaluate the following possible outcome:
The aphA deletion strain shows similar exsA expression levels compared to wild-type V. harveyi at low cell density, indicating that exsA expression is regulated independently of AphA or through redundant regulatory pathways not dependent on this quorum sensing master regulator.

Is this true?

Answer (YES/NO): YES